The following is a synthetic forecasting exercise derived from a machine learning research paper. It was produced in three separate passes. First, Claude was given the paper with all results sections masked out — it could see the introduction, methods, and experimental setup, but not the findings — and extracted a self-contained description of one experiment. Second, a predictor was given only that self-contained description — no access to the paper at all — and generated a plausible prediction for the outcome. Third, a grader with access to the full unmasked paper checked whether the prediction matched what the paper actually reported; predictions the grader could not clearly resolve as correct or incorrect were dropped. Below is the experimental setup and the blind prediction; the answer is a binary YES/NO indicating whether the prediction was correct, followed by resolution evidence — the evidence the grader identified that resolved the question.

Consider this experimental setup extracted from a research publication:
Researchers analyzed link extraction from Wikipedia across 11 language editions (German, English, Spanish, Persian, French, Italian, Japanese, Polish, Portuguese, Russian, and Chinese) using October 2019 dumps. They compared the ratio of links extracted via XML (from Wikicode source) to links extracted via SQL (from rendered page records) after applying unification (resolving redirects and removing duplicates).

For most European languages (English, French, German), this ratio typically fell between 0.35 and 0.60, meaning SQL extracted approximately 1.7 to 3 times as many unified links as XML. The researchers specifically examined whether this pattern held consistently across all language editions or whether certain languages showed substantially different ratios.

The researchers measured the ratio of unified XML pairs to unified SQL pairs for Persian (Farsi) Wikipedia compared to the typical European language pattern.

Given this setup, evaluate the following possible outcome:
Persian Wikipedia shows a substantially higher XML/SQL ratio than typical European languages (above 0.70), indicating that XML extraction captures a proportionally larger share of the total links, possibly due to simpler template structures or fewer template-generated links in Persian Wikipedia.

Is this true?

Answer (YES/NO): NO